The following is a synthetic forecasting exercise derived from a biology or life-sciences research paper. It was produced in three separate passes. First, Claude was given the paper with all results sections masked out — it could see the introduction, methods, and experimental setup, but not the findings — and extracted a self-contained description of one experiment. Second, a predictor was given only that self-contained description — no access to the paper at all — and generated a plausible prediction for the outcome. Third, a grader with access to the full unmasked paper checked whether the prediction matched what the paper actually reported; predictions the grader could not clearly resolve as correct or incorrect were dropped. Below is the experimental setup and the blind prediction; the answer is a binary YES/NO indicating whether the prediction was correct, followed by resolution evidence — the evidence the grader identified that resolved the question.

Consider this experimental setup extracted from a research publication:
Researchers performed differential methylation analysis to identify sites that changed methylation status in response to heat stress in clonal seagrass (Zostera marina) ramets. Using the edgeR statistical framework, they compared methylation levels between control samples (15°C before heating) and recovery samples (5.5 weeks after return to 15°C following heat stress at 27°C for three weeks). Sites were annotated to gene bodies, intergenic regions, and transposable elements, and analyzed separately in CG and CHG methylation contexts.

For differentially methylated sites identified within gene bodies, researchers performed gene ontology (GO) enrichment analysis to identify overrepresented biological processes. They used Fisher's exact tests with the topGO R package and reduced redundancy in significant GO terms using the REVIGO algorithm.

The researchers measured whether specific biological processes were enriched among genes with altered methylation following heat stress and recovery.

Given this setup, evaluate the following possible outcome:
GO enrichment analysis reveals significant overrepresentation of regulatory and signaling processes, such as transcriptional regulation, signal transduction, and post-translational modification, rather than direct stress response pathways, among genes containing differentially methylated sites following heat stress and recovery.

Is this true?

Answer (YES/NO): NO